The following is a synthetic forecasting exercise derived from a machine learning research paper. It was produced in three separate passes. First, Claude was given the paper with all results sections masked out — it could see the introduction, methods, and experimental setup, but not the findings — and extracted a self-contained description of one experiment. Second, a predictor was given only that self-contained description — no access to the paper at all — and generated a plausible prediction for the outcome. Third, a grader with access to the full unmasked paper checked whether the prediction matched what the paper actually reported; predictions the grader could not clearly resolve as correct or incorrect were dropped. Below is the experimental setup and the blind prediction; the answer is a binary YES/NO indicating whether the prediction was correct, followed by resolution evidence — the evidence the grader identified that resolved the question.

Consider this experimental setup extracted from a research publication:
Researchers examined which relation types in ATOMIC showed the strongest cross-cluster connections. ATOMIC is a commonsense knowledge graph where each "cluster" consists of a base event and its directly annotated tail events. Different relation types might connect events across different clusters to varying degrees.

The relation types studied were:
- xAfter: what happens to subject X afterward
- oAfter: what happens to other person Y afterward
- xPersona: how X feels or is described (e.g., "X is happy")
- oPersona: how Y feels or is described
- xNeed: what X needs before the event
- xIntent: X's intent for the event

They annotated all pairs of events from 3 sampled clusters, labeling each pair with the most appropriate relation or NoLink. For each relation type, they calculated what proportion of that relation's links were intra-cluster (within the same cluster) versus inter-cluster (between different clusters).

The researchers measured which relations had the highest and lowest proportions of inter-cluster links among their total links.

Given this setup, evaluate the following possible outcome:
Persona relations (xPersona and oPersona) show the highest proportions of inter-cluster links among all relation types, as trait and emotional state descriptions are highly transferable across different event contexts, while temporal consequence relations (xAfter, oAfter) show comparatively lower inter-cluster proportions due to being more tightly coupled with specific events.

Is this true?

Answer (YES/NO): NO